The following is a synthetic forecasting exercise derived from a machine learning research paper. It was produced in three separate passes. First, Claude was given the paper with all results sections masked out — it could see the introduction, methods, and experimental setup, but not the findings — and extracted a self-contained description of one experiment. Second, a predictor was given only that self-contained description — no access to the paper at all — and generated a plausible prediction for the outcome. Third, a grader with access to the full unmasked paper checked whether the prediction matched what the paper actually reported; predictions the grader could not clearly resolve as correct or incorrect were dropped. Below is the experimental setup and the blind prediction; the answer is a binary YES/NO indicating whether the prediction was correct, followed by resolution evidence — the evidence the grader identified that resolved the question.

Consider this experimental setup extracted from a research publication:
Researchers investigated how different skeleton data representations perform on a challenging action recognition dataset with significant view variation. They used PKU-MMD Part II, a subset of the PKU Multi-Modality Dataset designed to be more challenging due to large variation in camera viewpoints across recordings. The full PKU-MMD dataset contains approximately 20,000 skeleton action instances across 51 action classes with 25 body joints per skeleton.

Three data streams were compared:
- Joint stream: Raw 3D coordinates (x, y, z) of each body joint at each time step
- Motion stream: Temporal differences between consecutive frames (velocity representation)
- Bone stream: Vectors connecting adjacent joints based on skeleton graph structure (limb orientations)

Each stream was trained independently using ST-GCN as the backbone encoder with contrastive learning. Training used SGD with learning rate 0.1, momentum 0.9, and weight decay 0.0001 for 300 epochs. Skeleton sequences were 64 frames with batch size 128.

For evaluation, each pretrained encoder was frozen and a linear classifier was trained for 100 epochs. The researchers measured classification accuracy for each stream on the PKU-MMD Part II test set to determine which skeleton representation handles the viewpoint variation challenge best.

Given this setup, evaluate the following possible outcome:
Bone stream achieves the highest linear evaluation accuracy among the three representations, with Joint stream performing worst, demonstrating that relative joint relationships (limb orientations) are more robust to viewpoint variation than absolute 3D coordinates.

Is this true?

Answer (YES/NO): NO